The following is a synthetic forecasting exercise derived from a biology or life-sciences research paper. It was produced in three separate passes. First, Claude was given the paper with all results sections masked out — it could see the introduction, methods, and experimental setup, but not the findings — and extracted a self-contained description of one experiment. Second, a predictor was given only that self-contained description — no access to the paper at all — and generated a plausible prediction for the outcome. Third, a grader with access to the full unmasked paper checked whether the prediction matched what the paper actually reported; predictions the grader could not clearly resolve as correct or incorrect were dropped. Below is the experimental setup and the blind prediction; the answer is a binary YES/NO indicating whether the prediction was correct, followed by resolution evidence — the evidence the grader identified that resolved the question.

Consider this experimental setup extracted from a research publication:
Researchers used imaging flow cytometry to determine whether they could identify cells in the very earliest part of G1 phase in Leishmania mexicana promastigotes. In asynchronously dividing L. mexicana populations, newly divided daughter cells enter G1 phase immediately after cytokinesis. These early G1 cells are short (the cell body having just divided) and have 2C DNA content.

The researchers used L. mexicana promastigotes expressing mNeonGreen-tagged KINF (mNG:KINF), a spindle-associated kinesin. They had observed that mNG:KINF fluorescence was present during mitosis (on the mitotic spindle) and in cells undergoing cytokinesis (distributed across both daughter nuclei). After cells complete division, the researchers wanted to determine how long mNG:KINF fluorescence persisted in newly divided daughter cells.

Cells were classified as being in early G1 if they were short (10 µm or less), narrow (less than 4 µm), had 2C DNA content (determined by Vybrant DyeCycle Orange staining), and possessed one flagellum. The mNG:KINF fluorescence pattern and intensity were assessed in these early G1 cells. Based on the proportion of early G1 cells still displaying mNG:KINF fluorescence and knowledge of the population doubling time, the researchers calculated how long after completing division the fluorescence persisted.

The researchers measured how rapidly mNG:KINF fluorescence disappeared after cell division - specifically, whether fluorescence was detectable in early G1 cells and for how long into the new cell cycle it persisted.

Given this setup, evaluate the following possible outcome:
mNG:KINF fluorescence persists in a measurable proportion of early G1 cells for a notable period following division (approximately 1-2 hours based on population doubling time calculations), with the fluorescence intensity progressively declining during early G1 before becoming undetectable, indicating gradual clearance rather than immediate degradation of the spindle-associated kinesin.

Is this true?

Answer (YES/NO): NO